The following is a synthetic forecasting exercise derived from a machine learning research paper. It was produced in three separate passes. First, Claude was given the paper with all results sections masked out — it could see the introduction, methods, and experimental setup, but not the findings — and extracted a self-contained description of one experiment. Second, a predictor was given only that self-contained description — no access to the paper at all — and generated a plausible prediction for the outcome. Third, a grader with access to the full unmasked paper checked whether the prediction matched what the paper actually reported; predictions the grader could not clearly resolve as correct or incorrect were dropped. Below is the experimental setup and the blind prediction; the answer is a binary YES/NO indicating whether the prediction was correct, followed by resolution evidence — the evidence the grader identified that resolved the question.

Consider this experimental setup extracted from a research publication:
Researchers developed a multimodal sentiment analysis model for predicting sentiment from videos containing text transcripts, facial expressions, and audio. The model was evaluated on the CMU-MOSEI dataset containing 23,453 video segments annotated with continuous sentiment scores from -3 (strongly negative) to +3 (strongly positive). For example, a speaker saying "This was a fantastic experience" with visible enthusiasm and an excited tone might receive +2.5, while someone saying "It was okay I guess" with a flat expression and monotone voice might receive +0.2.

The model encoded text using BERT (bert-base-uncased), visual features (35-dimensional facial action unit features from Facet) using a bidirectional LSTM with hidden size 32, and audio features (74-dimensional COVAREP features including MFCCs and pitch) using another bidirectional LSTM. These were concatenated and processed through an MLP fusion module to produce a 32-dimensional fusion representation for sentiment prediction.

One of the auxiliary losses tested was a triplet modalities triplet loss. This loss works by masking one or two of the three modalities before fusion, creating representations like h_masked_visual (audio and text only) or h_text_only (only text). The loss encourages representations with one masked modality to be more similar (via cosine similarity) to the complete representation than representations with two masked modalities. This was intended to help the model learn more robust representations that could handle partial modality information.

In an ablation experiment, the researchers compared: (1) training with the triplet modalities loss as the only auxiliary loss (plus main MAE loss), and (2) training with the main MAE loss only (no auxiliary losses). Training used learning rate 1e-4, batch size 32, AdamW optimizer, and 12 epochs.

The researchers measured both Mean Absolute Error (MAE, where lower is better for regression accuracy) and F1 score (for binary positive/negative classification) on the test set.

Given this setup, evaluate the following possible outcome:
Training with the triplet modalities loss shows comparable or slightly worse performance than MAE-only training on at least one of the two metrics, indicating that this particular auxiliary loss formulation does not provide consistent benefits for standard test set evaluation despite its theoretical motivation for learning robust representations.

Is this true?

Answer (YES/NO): YES